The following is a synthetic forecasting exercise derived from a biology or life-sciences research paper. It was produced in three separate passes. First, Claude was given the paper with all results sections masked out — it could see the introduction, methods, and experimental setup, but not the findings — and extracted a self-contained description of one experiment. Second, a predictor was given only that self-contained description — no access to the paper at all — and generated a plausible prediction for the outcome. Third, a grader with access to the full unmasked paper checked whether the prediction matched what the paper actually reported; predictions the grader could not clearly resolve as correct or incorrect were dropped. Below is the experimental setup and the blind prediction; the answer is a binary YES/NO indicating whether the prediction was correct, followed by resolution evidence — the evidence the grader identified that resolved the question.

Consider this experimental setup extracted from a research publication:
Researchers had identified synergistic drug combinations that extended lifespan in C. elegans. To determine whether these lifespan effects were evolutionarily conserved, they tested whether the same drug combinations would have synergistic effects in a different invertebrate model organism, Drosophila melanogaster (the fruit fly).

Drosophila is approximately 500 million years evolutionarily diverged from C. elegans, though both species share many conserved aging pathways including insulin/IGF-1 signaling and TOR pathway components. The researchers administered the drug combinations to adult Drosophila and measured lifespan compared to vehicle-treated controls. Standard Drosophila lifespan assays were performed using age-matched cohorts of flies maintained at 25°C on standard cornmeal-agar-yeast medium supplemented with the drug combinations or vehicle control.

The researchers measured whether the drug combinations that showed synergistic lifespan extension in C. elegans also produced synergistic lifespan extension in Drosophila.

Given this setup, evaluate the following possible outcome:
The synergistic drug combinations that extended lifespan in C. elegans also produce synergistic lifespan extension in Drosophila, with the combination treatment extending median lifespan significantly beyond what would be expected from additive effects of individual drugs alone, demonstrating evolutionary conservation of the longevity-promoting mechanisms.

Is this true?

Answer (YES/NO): NO